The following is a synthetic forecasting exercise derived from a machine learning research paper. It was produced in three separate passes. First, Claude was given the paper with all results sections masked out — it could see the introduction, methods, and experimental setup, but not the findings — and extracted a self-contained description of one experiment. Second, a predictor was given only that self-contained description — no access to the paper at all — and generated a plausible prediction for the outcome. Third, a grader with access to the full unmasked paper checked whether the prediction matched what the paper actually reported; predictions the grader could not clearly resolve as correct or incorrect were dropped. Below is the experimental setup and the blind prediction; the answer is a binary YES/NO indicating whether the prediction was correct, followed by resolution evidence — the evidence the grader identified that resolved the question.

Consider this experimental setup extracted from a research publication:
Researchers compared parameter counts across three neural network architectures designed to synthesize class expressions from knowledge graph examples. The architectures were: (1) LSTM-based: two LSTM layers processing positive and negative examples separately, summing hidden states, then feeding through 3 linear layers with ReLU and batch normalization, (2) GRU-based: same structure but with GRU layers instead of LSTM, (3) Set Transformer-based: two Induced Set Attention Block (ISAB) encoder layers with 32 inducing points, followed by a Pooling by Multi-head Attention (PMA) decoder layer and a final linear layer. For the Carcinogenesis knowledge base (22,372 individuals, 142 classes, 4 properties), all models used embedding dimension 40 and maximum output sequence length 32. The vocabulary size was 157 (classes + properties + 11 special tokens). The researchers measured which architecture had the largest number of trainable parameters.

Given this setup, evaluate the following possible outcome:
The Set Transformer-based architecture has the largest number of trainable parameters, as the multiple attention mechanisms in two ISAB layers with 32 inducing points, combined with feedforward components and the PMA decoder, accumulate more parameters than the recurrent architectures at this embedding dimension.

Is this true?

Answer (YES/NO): YES